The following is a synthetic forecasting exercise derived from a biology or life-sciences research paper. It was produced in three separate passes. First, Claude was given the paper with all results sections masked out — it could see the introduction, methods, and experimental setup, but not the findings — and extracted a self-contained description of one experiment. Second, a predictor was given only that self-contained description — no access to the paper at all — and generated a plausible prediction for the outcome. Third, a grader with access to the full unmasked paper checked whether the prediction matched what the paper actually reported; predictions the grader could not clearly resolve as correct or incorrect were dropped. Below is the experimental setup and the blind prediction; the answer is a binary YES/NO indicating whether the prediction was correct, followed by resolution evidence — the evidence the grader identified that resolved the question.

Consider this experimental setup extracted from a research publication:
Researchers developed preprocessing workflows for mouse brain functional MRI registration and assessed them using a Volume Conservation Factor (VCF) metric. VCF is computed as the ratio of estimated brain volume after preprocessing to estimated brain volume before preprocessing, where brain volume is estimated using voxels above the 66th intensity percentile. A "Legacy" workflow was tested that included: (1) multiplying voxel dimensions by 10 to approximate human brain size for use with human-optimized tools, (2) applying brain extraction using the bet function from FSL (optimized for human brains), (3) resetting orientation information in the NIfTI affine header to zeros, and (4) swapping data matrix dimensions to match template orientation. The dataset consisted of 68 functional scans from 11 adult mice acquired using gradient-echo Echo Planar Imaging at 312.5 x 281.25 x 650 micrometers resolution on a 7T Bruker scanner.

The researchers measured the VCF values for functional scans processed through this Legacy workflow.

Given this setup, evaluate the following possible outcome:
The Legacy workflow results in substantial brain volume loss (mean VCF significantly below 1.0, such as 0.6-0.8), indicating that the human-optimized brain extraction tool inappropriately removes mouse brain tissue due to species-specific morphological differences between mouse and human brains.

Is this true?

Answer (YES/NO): NO